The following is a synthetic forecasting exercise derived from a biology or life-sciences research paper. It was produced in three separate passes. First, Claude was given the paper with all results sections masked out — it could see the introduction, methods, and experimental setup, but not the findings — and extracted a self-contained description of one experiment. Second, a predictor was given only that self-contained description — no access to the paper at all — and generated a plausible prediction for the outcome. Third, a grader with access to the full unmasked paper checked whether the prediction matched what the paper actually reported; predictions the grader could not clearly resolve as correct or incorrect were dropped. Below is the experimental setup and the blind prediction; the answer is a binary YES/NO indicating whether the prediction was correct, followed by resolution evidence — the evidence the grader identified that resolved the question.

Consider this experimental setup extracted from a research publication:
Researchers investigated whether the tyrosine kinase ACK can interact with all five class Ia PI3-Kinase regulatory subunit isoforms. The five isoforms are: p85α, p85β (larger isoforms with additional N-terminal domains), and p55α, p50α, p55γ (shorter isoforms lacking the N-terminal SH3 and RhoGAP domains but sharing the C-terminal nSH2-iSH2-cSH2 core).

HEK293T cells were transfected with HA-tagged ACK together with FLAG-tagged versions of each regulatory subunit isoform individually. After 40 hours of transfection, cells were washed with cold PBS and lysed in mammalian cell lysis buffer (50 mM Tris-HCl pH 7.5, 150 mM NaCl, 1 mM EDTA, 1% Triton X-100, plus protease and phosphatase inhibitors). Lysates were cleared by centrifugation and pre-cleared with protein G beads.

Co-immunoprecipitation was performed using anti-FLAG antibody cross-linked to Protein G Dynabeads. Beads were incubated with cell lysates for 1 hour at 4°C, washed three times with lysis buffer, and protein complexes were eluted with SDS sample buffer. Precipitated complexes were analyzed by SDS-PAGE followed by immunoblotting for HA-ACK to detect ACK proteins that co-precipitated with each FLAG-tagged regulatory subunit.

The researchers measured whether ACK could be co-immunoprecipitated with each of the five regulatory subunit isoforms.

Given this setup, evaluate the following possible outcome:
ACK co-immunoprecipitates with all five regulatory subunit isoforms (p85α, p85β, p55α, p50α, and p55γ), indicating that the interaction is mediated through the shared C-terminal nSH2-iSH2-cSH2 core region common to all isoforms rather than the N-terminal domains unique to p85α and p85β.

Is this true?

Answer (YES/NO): YES